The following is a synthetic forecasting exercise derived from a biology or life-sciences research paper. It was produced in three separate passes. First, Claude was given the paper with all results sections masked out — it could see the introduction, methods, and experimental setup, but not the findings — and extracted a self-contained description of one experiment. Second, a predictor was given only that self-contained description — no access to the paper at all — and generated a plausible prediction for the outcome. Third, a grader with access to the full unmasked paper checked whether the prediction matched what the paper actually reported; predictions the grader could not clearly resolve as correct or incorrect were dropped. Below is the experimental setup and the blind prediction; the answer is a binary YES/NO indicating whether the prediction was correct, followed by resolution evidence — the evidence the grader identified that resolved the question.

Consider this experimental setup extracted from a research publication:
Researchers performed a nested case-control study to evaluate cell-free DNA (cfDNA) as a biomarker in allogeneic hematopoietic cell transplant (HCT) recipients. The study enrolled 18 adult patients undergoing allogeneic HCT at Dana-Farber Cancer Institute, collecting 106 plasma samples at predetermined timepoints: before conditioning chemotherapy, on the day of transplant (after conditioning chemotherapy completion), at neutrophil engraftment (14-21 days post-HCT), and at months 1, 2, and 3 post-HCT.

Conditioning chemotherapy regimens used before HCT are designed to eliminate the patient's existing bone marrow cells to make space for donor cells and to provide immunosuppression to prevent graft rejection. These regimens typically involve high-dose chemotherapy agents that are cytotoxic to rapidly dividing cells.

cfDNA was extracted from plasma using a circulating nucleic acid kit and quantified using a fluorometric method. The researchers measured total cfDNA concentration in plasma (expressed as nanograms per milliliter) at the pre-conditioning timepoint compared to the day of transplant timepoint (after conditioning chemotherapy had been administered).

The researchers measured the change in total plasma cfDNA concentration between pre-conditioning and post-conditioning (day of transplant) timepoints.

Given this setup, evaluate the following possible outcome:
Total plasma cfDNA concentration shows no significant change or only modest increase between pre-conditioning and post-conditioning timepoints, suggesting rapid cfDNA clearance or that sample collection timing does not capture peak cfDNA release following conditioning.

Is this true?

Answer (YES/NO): YES